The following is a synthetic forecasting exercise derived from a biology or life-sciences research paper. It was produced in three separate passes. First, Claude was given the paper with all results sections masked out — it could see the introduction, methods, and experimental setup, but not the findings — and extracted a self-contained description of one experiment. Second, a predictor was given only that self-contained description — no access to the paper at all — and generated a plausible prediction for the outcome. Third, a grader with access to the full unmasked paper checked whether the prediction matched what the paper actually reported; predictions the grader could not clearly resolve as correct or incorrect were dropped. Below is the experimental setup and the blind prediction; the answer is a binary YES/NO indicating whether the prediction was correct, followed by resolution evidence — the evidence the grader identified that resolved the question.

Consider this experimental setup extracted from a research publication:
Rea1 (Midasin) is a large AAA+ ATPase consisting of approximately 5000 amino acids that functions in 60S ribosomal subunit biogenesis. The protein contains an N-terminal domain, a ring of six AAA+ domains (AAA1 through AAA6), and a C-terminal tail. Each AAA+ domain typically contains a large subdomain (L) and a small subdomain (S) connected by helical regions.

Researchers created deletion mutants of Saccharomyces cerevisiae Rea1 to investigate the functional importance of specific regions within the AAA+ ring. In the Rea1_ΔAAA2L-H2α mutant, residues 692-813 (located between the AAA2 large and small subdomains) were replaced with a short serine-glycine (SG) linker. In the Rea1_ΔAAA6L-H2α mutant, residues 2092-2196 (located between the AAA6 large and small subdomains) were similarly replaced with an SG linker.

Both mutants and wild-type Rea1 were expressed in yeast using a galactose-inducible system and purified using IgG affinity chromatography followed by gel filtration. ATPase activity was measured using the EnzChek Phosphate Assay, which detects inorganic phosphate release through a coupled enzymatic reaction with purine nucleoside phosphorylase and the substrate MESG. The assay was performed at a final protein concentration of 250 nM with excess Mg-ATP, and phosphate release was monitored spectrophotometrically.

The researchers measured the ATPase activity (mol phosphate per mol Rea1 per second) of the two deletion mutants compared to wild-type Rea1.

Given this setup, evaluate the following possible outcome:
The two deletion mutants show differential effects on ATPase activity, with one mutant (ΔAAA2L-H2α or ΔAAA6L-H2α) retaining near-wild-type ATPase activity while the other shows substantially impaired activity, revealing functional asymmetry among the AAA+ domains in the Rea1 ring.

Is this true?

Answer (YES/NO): NO